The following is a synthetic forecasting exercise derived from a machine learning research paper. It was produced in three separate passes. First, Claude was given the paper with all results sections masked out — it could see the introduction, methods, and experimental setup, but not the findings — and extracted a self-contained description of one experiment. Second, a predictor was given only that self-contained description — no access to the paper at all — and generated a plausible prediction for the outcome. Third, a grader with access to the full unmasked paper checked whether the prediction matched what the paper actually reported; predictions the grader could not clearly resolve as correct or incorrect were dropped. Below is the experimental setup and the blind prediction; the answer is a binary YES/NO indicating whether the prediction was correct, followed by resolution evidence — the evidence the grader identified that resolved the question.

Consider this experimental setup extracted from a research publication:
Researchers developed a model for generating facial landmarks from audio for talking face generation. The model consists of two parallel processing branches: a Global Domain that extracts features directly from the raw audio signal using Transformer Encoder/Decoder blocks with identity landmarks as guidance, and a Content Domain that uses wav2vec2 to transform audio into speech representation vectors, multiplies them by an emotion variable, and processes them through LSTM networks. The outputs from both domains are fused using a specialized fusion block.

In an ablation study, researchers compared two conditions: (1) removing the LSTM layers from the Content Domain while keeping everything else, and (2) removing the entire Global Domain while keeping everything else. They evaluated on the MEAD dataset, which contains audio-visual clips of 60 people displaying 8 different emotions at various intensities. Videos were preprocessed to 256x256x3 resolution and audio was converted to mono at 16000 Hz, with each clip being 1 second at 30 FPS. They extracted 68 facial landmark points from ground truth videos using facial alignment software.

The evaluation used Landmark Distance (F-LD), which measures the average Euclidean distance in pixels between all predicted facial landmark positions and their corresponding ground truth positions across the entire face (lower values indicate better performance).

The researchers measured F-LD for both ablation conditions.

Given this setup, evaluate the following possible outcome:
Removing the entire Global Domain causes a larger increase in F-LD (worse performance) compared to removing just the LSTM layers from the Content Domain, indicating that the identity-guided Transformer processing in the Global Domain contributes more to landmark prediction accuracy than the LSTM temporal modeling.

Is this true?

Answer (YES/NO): NO